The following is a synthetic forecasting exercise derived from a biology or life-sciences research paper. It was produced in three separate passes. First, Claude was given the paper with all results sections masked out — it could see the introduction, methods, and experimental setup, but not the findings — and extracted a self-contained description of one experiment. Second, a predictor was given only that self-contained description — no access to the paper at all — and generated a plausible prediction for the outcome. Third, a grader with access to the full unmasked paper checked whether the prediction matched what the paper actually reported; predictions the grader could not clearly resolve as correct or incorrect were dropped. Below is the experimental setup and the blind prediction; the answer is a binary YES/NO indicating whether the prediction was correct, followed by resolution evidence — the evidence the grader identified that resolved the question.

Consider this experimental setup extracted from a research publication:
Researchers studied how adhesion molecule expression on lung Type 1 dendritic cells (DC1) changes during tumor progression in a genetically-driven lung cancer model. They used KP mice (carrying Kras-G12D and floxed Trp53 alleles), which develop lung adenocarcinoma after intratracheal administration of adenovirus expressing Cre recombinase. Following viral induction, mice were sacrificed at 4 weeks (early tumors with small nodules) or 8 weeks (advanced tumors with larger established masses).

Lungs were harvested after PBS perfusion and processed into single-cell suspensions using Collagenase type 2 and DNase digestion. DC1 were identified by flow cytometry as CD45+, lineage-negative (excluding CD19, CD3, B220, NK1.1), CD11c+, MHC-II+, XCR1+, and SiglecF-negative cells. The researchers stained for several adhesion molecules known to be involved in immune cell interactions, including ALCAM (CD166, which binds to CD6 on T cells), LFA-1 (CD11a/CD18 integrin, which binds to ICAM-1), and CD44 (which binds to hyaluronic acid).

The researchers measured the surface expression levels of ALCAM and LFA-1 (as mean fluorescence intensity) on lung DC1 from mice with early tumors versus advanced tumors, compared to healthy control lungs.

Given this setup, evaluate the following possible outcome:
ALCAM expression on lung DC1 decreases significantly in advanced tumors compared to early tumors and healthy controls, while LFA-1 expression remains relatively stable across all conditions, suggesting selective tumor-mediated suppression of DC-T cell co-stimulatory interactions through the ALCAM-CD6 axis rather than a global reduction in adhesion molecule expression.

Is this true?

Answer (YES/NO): NO